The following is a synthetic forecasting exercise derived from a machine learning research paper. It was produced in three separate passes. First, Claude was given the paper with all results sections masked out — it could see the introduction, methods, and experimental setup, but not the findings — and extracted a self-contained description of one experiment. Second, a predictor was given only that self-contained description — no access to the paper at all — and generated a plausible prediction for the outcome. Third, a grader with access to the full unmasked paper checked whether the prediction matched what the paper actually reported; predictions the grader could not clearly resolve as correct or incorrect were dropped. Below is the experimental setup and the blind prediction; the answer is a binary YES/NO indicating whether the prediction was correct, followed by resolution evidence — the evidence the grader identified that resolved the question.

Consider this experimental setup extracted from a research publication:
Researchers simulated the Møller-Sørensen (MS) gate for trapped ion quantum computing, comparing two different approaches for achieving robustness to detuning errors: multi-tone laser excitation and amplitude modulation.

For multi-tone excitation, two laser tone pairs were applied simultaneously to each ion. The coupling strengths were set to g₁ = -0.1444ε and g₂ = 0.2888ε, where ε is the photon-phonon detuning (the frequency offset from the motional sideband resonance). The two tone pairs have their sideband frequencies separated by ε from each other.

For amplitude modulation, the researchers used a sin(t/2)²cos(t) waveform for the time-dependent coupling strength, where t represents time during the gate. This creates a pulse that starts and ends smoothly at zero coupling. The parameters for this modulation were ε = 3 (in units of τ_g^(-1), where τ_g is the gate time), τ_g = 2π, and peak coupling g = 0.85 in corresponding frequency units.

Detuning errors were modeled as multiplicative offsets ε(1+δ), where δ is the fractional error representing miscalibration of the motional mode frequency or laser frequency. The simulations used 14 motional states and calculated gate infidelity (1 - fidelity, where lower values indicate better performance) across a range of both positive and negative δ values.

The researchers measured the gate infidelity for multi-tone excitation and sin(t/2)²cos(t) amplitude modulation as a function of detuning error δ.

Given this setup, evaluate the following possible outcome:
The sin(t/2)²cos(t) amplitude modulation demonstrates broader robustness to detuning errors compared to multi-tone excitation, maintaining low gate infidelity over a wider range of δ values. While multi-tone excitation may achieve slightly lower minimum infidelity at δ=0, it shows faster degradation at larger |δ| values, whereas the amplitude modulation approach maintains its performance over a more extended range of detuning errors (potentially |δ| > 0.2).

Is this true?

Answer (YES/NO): NO